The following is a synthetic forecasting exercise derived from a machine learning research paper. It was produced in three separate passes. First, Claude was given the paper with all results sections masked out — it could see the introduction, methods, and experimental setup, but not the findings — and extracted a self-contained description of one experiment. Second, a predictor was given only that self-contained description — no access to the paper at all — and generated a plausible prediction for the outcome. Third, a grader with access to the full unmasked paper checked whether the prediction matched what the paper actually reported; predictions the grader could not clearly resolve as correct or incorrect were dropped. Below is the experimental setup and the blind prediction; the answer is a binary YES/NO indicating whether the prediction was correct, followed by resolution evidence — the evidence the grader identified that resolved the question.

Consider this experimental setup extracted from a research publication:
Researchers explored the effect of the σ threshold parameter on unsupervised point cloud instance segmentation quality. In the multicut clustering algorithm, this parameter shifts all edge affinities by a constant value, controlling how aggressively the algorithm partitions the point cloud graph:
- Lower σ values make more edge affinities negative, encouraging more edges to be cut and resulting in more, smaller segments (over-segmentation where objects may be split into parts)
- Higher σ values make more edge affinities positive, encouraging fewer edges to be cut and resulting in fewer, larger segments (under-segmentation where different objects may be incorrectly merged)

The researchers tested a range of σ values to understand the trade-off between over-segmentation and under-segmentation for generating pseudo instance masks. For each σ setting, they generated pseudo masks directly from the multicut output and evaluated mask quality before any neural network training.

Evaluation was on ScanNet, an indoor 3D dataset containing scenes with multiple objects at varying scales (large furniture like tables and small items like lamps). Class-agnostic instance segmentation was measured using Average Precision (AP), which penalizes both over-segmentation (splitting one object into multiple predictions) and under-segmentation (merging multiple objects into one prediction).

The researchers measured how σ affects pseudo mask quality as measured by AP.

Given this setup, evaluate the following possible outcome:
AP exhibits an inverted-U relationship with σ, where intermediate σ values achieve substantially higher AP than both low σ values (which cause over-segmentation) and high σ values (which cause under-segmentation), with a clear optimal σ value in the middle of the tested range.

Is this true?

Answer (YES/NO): NO